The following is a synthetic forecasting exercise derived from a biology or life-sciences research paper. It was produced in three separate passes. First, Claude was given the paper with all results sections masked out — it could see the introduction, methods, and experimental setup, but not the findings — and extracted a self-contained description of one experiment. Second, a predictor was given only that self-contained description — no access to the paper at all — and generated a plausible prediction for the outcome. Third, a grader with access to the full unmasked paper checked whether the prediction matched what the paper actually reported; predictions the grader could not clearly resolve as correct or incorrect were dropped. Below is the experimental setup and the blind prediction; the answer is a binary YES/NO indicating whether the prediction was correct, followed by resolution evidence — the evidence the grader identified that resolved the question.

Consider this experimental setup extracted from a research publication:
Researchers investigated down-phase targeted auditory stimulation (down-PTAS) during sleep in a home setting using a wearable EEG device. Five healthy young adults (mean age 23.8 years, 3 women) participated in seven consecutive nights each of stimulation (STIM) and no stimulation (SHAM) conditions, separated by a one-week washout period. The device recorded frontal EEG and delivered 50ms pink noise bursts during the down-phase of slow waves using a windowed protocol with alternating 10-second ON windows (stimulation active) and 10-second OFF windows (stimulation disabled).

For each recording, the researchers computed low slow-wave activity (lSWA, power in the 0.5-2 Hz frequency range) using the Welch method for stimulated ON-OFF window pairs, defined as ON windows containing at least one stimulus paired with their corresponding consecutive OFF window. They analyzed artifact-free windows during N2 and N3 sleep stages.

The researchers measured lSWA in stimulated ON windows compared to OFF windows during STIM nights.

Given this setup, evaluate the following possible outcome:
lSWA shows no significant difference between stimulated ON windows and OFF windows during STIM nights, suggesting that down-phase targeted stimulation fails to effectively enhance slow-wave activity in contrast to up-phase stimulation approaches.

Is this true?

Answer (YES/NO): NO